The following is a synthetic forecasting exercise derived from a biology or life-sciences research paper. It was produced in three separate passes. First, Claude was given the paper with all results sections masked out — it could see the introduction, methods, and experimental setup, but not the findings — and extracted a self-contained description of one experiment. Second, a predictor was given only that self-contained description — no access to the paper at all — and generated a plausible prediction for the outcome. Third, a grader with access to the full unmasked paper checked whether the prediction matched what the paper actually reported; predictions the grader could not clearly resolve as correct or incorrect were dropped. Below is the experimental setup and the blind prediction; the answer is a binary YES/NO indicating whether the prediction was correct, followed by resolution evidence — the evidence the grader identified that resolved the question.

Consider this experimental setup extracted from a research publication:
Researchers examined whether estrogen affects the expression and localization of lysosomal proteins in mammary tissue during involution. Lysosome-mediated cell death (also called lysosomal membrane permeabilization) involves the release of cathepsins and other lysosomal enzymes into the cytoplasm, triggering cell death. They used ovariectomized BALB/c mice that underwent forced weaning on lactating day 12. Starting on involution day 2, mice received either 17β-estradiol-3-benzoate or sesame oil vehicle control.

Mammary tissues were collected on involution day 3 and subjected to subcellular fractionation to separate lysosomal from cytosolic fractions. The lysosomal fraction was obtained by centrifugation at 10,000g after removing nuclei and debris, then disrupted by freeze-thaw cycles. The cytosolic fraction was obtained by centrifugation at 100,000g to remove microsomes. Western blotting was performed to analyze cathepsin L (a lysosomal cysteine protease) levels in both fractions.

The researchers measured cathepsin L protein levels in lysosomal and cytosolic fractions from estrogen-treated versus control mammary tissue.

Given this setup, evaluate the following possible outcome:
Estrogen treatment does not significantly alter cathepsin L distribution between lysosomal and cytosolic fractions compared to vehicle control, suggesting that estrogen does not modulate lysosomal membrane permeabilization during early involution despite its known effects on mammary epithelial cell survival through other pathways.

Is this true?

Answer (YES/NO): NO